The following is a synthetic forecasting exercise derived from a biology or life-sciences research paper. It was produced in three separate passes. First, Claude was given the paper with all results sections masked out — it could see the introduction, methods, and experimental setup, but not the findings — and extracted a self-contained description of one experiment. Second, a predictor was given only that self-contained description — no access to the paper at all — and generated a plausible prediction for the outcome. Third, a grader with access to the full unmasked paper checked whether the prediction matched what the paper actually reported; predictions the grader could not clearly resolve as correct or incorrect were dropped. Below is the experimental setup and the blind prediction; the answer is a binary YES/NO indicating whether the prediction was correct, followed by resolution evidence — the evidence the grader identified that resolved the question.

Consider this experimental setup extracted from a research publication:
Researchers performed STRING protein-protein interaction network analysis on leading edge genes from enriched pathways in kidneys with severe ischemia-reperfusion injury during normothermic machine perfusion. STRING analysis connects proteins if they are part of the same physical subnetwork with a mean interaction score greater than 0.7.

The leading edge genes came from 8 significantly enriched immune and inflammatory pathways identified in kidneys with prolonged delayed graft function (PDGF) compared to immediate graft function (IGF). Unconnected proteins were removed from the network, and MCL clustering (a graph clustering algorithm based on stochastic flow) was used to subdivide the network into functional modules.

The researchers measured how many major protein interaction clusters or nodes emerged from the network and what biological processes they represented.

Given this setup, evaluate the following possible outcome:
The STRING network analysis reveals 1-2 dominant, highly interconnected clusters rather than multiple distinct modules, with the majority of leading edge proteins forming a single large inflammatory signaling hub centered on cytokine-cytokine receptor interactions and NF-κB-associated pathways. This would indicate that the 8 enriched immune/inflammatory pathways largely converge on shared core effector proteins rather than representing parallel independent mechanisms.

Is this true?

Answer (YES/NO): NO